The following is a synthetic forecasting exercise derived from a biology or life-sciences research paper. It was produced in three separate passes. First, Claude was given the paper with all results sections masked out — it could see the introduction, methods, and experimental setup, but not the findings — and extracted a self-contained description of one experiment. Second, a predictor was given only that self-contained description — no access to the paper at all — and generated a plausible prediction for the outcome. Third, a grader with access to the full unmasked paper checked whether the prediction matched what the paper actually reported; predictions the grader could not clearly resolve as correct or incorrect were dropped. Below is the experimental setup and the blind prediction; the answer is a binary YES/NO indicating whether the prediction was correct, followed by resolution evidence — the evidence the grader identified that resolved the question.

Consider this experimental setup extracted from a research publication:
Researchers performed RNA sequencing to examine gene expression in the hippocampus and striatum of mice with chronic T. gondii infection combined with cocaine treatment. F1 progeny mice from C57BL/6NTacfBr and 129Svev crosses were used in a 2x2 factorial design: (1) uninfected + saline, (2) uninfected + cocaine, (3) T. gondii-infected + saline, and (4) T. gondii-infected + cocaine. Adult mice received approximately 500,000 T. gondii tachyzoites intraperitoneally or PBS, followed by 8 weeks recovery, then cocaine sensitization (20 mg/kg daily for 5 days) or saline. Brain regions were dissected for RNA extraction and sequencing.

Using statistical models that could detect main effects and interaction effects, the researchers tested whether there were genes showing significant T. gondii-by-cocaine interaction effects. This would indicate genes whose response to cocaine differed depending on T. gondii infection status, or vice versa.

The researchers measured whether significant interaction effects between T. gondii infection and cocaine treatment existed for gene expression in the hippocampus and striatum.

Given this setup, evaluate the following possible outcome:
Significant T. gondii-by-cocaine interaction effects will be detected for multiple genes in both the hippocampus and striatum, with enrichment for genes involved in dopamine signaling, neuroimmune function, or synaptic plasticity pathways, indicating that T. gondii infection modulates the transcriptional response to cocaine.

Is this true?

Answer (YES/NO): NO